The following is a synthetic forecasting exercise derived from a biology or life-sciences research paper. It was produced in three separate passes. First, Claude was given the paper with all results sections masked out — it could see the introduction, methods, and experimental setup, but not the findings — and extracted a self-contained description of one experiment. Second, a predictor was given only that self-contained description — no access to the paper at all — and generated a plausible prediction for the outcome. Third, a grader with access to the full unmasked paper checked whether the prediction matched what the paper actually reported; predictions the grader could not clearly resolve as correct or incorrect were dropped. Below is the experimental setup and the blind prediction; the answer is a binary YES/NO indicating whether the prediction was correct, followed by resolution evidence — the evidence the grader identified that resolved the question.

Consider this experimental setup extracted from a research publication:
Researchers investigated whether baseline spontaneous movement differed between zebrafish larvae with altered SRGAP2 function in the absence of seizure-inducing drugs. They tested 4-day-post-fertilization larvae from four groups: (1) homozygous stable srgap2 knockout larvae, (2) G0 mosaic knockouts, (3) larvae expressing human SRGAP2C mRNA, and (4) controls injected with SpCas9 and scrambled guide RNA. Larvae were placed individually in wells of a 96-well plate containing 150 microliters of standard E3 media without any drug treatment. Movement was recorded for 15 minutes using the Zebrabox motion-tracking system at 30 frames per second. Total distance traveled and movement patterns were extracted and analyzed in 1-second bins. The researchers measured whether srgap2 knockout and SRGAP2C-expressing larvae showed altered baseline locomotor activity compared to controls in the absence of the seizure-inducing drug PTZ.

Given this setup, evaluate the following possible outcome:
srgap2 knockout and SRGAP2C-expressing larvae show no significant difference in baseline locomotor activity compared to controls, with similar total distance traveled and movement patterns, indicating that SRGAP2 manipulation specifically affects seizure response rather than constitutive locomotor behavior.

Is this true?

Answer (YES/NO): YES